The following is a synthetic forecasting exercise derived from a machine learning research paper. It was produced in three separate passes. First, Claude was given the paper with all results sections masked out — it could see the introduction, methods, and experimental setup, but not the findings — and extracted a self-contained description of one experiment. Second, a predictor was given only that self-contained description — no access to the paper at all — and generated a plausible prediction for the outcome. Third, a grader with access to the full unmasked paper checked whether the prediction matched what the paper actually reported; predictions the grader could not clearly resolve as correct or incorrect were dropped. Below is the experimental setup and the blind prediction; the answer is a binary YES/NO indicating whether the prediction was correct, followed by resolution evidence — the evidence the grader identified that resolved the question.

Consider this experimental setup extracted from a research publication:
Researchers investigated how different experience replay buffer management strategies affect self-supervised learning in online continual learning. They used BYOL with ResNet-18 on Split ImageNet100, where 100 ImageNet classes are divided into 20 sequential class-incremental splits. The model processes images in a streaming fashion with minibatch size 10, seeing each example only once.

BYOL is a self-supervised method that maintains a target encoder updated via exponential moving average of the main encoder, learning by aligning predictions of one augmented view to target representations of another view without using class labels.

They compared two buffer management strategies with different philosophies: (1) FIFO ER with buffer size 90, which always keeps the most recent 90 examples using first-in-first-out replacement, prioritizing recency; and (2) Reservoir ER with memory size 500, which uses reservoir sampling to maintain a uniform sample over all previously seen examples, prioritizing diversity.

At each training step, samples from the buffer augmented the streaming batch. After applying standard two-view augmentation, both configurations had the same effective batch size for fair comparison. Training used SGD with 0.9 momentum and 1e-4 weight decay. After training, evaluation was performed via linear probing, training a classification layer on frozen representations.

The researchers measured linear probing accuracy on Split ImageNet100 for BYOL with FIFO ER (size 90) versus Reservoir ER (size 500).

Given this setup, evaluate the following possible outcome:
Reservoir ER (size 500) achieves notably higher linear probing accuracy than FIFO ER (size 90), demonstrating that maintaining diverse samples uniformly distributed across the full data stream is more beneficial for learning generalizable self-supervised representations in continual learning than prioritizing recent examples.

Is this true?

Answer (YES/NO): YES